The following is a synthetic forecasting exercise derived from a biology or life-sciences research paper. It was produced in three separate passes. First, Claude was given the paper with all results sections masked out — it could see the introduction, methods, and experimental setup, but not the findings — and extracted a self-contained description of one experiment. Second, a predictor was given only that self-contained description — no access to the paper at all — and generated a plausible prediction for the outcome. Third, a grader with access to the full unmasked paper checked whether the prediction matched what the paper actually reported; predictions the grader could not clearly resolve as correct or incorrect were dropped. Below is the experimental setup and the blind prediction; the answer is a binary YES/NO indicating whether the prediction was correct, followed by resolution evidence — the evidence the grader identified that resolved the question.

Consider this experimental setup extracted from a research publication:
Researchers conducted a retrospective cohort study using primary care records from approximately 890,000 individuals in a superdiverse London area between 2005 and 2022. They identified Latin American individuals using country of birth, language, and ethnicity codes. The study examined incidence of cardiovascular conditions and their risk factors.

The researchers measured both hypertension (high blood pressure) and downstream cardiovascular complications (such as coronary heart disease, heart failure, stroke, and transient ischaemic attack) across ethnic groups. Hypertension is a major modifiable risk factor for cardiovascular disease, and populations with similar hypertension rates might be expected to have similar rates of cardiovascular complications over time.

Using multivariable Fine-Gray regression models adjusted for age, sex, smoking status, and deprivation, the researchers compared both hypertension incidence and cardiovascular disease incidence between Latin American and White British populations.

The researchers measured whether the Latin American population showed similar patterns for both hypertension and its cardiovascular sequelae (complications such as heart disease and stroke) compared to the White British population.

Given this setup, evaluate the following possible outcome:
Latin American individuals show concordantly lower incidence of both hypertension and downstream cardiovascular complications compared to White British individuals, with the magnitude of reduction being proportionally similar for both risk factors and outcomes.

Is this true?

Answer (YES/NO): NO